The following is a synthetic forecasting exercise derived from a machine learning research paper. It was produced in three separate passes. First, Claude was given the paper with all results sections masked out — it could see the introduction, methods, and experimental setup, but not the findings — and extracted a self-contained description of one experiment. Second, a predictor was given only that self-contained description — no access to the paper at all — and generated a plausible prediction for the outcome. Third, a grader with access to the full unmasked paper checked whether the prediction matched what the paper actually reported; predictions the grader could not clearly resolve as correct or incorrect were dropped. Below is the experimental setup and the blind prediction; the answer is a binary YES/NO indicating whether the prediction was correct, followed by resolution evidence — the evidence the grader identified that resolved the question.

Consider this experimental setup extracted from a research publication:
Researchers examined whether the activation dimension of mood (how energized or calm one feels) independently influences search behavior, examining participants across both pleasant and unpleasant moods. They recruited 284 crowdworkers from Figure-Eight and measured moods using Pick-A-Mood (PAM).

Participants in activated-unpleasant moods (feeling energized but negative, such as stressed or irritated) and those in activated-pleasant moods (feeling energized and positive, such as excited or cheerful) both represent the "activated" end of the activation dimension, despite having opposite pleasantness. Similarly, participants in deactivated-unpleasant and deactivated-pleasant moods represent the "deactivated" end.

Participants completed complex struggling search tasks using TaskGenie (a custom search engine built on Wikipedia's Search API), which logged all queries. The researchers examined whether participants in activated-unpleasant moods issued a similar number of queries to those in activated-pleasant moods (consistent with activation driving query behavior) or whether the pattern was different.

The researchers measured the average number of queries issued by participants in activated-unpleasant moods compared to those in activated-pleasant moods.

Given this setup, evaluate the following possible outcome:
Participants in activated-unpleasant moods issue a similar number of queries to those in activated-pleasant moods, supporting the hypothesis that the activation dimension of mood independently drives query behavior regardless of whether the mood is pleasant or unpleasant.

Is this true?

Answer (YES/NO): YES